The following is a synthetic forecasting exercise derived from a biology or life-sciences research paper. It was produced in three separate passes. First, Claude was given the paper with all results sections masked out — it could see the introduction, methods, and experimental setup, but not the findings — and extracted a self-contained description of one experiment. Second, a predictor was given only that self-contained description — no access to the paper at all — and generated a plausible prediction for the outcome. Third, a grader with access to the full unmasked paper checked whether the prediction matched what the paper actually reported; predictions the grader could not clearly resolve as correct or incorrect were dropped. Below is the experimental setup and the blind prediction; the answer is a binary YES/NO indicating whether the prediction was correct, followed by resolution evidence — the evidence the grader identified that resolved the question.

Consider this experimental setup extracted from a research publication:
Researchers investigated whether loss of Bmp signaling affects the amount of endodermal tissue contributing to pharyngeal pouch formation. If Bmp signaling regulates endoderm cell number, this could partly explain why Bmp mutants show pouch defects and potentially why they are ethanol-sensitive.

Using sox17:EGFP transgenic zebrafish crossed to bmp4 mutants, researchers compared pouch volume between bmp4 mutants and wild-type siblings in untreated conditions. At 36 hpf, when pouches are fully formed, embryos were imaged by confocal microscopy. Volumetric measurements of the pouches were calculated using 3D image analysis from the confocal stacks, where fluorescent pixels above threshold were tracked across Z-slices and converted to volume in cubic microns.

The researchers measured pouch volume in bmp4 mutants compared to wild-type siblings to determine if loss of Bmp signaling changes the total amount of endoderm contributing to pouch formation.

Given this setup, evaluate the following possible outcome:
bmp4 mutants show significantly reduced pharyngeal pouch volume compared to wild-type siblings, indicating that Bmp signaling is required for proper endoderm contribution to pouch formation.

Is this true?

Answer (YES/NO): NO